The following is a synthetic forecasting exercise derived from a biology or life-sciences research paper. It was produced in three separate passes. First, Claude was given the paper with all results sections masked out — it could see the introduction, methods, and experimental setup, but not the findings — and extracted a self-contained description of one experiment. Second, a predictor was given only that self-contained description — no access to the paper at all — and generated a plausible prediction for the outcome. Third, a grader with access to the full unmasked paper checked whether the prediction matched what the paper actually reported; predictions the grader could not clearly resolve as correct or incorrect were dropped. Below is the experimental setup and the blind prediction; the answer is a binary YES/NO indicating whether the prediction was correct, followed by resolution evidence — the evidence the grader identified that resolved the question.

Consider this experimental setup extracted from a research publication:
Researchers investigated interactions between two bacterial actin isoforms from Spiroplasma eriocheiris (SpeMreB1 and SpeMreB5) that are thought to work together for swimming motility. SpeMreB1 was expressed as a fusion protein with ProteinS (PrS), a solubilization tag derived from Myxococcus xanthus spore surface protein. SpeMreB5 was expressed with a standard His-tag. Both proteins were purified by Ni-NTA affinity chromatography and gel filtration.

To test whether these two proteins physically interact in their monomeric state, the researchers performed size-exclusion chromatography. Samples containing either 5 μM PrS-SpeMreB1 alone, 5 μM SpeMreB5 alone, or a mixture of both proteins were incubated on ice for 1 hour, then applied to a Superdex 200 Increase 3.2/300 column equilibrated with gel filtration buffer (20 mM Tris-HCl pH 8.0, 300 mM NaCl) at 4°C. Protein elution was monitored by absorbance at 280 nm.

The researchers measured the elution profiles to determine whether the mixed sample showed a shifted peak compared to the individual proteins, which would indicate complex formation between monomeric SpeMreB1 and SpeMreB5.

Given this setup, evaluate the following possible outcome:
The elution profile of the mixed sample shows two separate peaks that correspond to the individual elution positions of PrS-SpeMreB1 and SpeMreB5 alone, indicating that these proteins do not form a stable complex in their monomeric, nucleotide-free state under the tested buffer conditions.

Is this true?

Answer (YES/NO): YES